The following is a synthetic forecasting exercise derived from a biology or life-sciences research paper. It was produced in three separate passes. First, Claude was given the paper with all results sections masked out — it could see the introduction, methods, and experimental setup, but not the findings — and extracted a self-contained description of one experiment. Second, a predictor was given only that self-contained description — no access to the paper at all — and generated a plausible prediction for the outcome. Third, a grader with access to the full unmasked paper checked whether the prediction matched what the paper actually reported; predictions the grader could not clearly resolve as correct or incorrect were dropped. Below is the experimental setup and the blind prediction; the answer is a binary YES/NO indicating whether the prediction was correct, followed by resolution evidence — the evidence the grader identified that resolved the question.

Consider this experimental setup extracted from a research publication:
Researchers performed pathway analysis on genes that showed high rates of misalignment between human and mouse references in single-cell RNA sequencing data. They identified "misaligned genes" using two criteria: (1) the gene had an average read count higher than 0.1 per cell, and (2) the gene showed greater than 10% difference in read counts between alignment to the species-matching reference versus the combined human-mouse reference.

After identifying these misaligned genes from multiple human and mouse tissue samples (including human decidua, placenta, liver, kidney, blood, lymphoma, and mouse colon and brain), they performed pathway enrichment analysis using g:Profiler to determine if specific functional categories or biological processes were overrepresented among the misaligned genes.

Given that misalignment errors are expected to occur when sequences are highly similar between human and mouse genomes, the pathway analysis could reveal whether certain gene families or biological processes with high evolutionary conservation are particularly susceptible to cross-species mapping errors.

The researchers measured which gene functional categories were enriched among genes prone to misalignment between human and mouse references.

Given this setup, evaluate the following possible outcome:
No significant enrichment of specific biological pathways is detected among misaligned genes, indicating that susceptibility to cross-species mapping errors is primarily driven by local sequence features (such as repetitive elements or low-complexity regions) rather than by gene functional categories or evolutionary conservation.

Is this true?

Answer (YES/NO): NO